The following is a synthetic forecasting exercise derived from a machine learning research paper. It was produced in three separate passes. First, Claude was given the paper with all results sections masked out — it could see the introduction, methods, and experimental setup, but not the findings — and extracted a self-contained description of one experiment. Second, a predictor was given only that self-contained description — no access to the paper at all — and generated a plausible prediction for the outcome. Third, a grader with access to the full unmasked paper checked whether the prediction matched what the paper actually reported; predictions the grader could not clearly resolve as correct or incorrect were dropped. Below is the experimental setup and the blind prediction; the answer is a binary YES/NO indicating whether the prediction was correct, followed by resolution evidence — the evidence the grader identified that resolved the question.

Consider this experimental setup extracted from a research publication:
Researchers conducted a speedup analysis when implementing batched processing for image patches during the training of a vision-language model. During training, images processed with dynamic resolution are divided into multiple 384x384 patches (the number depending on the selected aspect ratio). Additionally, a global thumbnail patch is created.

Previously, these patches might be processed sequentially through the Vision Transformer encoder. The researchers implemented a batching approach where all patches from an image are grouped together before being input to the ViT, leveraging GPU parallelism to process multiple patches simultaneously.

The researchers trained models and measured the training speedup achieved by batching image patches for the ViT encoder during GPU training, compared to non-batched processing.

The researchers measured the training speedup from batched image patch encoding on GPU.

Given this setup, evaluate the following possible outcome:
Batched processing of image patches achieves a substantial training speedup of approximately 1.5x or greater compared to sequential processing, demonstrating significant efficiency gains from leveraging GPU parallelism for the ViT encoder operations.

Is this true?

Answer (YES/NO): NO